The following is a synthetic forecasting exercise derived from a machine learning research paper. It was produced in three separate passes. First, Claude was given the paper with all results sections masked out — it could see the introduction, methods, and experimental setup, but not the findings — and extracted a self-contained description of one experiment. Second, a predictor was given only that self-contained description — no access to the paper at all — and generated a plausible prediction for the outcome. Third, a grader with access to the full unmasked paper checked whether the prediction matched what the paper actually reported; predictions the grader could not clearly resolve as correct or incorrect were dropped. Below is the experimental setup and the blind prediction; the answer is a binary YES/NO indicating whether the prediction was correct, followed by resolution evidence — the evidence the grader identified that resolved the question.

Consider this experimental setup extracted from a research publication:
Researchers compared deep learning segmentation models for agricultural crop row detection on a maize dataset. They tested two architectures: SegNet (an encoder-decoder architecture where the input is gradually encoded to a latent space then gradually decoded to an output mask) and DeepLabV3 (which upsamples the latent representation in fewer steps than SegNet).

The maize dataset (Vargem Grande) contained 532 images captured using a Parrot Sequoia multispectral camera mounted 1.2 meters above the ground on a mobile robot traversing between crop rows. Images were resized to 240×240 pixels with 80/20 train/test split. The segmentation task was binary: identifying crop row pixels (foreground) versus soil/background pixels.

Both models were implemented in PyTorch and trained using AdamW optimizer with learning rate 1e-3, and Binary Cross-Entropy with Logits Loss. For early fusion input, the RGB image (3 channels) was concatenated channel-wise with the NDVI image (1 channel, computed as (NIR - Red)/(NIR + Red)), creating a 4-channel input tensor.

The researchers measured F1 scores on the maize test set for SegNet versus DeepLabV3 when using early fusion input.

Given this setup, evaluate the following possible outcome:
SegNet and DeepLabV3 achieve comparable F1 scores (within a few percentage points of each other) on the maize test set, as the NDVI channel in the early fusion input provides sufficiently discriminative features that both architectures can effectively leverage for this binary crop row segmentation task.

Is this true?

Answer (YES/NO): YES